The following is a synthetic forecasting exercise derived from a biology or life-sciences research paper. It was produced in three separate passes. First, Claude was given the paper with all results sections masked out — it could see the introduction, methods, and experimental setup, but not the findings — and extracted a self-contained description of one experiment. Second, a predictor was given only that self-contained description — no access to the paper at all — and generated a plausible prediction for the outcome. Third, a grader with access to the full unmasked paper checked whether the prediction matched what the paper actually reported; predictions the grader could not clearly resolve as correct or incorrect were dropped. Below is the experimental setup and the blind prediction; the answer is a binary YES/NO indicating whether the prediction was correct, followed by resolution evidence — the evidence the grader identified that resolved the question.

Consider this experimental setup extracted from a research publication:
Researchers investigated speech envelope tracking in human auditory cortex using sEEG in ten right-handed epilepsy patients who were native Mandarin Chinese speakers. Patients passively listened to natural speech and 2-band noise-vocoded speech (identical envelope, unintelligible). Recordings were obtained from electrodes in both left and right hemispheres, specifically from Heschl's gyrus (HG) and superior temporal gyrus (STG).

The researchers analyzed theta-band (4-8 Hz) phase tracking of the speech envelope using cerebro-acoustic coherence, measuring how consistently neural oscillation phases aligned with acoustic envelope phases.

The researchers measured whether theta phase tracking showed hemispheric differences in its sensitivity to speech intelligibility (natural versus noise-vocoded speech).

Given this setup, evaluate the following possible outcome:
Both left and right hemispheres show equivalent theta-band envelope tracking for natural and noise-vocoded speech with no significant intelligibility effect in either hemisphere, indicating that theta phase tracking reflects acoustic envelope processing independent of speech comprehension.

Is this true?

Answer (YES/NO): NO